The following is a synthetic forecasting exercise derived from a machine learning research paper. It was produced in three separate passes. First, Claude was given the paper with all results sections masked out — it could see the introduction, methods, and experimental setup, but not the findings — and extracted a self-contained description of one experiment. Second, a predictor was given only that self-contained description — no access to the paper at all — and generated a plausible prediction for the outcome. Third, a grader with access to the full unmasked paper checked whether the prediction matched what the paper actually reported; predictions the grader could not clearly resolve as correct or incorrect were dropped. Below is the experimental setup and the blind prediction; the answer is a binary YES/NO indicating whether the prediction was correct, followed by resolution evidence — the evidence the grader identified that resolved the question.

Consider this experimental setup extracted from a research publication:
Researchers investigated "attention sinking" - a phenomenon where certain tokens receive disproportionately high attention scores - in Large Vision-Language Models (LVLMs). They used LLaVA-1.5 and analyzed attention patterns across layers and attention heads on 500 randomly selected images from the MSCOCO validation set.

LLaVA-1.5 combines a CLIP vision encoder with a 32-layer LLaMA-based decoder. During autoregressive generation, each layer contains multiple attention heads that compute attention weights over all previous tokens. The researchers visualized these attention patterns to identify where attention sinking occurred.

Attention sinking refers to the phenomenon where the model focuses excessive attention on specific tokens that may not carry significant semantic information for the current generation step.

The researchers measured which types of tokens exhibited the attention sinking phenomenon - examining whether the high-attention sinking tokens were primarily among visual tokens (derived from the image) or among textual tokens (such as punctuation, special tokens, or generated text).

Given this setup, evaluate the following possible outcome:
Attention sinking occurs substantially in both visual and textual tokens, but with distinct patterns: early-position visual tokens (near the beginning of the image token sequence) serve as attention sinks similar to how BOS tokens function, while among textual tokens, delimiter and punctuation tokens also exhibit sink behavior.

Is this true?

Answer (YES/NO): NO